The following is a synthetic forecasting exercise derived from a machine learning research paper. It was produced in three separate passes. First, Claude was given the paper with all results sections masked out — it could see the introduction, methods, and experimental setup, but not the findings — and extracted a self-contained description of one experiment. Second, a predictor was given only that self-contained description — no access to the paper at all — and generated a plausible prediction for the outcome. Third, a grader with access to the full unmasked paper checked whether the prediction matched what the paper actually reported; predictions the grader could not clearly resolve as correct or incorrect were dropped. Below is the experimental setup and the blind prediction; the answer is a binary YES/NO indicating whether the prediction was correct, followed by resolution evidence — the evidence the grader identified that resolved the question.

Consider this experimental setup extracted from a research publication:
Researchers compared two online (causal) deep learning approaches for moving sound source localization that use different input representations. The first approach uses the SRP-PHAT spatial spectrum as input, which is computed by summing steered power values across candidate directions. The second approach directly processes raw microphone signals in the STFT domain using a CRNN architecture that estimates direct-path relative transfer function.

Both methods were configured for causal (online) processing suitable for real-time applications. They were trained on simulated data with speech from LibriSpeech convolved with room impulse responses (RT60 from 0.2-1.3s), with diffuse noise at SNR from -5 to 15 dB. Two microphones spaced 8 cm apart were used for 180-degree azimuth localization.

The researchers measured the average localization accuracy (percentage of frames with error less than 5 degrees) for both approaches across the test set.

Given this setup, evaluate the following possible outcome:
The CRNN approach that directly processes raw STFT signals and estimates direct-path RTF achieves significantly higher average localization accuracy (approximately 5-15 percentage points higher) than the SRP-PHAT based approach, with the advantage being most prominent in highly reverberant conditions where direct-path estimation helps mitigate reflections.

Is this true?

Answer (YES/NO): NO